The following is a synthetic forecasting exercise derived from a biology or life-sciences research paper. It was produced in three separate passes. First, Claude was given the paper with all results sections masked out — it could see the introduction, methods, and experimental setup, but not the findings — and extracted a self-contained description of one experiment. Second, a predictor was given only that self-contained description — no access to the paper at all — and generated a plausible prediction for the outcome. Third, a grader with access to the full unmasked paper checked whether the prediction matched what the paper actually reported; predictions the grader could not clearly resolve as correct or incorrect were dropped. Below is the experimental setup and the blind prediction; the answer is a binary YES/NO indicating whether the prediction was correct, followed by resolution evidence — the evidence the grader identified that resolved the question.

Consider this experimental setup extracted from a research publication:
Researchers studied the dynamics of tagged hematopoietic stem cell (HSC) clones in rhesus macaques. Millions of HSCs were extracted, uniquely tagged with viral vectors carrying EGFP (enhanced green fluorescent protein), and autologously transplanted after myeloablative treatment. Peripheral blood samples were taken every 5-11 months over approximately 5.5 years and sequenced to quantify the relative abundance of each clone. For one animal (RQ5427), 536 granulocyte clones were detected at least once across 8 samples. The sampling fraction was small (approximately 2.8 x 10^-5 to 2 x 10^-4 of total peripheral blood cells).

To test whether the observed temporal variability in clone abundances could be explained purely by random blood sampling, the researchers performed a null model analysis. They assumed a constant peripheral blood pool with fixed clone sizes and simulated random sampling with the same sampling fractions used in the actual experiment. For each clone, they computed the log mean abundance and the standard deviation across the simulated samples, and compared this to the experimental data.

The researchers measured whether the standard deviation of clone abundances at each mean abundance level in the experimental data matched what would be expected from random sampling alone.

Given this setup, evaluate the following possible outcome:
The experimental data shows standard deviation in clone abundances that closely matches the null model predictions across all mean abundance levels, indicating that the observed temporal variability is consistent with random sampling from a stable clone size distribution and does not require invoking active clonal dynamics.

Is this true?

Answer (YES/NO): NO